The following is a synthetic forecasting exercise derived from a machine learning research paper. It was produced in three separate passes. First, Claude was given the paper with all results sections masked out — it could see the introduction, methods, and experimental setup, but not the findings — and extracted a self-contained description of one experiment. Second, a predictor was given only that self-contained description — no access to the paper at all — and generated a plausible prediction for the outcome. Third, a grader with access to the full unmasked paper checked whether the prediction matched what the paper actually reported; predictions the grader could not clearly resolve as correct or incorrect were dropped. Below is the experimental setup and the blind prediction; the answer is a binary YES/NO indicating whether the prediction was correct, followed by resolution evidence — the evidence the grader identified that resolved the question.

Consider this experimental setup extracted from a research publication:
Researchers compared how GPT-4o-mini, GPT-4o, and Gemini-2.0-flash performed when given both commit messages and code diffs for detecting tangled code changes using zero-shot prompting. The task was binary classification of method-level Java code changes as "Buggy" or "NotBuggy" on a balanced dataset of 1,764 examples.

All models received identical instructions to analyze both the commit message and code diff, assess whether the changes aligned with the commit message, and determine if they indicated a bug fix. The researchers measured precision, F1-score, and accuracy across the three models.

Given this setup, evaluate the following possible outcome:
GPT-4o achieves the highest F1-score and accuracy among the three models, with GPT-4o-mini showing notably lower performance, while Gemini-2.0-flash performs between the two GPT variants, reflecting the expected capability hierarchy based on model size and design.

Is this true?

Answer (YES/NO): NO